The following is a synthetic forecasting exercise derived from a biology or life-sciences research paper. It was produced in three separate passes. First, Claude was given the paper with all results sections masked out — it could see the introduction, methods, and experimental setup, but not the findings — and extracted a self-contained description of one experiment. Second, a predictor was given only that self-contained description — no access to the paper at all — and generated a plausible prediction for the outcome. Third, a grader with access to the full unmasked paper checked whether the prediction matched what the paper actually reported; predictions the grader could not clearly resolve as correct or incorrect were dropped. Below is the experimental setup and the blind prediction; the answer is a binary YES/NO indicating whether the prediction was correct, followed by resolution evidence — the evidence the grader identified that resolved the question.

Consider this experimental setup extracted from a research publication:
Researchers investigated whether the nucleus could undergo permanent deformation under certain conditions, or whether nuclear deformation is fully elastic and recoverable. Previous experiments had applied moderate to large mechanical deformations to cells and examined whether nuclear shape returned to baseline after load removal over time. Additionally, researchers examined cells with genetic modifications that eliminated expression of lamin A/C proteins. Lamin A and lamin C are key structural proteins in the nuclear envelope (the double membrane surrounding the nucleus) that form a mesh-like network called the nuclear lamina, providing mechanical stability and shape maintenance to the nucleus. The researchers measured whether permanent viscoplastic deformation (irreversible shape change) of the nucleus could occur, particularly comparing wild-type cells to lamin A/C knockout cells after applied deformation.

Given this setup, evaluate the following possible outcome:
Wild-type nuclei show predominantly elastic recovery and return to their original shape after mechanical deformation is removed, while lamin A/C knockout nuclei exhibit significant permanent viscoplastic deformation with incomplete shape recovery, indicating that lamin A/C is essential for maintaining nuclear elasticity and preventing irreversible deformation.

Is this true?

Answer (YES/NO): YES